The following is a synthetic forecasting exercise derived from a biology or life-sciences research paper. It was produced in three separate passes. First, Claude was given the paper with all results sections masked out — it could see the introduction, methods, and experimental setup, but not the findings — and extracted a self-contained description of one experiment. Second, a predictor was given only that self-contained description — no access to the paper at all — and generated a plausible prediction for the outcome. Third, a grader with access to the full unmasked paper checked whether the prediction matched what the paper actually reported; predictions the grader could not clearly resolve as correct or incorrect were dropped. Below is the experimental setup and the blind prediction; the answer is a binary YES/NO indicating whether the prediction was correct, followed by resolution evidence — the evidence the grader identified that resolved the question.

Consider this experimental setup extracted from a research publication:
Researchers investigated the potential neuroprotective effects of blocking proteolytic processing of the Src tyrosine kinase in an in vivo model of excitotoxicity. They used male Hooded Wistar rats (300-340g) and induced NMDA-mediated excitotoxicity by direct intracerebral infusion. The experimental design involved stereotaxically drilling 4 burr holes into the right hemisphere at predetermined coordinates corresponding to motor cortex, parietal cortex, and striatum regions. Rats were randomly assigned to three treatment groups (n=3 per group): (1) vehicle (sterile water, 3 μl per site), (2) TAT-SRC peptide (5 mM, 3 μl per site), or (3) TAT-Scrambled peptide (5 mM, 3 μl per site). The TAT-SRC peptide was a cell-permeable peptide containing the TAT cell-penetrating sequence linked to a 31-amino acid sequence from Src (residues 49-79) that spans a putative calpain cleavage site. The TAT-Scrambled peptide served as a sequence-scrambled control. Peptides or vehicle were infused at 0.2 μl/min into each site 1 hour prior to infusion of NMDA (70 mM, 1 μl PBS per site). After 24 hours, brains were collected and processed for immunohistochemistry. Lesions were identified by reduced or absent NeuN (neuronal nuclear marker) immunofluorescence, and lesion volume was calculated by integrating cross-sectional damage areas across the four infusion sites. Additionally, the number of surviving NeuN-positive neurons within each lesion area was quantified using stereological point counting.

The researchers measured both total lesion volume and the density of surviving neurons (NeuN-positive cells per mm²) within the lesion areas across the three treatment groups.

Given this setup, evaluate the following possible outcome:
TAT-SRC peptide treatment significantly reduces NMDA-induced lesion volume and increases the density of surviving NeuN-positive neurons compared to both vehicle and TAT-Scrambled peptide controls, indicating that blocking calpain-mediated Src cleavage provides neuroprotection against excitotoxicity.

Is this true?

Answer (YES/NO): NO